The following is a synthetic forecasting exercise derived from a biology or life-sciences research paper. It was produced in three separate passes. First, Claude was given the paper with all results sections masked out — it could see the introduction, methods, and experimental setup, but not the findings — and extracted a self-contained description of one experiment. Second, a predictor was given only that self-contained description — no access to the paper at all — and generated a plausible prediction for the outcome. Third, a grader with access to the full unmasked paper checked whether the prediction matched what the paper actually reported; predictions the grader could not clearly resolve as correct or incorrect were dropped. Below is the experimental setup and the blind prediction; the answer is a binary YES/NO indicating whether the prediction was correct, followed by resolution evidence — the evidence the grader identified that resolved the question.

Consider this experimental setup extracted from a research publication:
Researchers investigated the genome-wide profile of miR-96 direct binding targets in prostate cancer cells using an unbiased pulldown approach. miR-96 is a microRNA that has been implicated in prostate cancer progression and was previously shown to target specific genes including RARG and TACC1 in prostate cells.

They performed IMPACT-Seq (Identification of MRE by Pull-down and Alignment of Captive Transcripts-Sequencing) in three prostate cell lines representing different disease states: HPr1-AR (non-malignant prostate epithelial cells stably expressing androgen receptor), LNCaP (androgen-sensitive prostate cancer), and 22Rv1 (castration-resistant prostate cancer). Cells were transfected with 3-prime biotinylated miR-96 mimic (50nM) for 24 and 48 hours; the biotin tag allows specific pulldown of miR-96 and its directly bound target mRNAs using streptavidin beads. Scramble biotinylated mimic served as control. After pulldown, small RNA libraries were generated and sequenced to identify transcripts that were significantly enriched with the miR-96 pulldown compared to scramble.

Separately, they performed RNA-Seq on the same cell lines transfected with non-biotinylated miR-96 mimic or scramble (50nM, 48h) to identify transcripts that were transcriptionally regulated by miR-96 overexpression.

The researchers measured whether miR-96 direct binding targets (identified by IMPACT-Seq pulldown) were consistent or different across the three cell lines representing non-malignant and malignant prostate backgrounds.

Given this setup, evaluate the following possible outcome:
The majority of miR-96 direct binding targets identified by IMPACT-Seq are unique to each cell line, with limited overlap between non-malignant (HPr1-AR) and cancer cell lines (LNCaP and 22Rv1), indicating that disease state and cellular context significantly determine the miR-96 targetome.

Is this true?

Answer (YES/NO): YES